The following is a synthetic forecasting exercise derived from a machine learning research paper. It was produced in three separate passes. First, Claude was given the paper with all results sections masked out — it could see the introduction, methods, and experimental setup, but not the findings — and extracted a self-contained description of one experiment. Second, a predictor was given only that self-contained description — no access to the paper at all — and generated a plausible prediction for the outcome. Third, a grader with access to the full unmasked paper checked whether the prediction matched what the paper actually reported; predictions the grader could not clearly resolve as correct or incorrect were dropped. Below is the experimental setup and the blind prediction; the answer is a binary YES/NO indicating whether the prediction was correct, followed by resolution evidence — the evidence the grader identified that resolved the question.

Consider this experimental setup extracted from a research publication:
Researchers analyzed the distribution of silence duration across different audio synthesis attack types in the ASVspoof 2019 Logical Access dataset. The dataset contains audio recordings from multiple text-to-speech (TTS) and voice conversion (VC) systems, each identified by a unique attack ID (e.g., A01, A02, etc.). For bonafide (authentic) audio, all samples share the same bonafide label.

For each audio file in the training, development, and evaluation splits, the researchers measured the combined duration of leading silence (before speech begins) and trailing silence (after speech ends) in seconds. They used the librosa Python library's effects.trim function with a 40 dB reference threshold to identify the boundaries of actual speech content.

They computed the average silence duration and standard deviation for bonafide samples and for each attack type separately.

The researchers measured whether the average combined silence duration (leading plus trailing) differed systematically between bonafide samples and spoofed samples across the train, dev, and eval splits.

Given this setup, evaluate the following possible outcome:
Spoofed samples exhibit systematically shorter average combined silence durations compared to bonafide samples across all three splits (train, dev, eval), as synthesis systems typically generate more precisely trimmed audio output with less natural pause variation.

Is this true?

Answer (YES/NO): YES